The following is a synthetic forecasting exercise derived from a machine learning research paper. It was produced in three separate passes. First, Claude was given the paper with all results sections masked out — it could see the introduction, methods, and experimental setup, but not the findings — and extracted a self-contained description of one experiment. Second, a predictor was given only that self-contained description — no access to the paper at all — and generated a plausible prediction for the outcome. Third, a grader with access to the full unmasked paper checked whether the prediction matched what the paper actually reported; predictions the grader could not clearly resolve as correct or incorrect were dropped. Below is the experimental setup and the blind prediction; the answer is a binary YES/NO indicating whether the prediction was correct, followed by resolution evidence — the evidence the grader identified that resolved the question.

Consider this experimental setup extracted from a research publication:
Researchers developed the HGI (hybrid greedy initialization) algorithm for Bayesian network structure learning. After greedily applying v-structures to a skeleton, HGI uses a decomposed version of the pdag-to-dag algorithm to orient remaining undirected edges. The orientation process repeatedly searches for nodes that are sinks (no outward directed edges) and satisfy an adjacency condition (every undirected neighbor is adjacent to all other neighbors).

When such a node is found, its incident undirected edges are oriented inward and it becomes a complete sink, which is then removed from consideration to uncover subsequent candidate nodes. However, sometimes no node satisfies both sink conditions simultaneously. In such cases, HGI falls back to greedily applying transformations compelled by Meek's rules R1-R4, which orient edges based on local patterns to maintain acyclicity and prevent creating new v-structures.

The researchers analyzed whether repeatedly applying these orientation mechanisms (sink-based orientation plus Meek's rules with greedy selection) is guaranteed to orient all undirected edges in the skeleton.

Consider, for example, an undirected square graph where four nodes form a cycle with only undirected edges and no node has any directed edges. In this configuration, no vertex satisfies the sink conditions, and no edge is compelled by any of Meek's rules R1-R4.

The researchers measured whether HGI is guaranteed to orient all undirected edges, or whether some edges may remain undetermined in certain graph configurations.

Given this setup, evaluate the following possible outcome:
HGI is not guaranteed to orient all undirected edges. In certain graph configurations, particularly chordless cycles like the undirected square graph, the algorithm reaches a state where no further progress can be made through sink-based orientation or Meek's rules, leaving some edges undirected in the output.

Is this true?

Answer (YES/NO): YES